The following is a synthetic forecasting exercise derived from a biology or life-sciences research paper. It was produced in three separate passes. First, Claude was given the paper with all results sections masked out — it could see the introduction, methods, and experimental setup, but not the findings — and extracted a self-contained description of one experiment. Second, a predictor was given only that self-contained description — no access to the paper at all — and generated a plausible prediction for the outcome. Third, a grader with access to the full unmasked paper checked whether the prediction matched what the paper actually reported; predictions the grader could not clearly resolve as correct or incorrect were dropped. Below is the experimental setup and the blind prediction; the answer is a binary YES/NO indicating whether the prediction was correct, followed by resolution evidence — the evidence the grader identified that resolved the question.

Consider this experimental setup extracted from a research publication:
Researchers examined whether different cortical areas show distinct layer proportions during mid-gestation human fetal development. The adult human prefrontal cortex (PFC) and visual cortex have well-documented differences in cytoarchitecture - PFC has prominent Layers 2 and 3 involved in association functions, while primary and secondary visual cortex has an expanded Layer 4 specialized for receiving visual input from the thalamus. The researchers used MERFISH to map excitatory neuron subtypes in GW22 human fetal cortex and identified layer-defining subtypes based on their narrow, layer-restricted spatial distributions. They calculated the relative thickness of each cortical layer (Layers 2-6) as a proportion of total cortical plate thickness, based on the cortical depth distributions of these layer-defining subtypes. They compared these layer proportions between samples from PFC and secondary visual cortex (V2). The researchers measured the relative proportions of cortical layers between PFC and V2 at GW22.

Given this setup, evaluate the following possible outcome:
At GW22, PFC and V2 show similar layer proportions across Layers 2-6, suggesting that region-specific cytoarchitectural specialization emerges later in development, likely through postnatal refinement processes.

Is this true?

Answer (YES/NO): NO